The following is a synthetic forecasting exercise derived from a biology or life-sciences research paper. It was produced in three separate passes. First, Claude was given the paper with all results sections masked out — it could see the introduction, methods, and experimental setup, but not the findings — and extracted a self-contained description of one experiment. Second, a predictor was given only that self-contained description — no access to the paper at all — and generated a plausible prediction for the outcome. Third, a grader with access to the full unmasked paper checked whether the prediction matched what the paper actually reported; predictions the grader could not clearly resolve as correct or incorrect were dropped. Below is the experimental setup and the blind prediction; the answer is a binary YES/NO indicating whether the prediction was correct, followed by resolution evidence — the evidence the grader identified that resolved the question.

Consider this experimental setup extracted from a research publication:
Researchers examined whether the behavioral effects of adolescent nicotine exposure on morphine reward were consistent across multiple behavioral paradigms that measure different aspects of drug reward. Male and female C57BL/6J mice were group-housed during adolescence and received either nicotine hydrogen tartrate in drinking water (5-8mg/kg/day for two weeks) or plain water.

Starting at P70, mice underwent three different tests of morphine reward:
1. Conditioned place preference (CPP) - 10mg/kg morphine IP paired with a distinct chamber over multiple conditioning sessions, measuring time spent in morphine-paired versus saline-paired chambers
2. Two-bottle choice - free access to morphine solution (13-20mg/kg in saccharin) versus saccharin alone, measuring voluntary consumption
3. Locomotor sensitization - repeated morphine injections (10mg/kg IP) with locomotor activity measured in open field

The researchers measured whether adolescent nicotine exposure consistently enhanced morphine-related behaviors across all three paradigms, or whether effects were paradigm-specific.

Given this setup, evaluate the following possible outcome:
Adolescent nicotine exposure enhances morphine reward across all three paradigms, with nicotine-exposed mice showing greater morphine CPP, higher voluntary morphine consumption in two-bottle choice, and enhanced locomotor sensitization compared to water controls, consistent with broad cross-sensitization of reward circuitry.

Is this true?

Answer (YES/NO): YES